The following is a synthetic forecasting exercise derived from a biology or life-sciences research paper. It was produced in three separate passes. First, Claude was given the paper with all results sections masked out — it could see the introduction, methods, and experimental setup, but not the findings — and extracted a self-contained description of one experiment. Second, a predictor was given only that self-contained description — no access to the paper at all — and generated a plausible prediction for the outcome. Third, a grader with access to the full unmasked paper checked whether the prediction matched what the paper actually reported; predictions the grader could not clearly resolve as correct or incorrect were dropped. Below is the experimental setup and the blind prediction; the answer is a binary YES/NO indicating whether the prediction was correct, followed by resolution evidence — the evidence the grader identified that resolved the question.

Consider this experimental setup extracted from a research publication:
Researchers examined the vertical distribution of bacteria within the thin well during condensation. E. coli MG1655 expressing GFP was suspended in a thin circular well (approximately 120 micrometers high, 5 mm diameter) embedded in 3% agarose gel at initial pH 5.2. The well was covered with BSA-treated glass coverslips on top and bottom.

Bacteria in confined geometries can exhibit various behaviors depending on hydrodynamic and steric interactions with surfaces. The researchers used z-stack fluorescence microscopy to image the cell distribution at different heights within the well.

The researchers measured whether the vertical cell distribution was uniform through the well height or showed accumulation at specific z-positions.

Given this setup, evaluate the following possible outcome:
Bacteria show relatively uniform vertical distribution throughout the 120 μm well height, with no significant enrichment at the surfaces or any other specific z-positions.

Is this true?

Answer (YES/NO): NO